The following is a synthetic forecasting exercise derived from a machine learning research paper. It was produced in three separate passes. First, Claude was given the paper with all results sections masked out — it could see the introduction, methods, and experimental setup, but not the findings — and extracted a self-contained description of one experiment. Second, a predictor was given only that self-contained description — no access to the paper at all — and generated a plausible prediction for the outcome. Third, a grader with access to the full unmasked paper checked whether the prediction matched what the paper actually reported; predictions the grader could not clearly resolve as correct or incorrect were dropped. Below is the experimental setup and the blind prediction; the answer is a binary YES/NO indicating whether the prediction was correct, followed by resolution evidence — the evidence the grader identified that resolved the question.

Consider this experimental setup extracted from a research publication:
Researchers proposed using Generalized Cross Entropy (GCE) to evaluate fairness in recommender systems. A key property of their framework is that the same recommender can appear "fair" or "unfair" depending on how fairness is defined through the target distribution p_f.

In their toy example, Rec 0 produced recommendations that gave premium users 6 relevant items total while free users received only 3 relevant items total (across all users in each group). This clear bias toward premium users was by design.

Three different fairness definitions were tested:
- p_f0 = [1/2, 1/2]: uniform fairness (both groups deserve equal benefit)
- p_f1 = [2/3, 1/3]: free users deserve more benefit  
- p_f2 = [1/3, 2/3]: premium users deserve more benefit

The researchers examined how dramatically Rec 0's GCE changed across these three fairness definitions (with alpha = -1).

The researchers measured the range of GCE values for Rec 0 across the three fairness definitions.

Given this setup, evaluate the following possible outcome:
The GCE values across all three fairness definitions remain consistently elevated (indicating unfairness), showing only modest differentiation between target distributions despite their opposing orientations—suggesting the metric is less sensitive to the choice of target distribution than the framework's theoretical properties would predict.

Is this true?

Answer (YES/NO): NO